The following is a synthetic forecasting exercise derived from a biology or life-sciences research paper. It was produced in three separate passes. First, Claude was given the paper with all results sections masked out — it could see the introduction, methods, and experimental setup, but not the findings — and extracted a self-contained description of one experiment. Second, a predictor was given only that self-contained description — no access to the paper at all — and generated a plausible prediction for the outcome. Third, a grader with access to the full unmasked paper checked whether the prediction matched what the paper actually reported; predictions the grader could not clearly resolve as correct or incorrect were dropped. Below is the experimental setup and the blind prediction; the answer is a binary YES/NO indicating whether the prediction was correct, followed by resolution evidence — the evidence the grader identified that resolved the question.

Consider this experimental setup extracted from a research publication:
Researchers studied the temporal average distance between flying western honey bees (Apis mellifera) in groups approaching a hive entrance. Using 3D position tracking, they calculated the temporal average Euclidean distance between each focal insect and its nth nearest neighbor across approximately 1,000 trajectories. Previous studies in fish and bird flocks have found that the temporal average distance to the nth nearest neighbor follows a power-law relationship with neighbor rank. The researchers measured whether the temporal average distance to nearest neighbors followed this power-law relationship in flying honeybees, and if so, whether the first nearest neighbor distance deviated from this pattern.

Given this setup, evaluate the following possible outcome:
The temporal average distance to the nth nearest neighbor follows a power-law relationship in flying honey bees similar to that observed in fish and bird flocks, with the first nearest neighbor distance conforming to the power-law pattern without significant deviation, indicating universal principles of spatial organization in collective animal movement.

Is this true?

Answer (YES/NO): NO